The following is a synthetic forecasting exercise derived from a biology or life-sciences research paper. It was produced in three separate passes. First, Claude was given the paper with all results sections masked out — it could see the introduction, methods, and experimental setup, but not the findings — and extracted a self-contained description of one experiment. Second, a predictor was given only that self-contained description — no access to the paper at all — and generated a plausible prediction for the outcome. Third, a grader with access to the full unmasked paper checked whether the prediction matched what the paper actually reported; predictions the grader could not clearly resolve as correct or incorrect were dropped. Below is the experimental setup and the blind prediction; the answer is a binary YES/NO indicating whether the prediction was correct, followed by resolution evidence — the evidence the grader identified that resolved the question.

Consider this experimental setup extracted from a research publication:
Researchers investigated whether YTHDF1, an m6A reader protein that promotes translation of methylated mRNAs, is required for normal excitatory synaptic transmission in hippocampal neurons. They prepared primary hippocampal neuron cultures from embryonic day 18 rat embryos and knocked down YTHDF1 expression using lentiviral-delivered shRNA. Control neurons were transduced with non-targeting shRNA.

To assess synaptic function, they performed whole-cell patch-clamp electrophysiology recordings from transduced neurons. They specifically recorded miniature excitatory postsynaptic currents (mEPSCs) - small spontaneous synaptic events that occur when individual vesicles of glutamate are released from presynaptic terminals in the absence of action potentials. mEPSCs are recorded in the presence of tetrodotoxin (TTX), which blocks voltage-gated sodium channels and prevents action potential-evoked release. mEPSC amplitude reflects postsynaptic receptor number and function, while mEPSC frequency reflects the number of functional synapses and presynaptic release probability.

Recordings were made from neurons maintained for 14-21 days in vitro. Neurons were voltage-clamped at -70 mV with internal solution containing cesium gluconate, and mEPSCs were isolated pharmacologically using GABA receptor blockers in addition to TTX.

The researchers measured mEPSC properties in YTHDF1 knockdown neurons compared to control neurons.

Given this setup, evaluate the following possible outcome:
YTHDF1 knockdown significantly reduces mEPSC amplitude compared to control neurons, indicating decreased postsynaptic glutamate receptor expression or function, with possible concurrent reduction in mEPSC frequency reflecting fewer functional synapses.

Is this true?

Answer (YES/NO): NO